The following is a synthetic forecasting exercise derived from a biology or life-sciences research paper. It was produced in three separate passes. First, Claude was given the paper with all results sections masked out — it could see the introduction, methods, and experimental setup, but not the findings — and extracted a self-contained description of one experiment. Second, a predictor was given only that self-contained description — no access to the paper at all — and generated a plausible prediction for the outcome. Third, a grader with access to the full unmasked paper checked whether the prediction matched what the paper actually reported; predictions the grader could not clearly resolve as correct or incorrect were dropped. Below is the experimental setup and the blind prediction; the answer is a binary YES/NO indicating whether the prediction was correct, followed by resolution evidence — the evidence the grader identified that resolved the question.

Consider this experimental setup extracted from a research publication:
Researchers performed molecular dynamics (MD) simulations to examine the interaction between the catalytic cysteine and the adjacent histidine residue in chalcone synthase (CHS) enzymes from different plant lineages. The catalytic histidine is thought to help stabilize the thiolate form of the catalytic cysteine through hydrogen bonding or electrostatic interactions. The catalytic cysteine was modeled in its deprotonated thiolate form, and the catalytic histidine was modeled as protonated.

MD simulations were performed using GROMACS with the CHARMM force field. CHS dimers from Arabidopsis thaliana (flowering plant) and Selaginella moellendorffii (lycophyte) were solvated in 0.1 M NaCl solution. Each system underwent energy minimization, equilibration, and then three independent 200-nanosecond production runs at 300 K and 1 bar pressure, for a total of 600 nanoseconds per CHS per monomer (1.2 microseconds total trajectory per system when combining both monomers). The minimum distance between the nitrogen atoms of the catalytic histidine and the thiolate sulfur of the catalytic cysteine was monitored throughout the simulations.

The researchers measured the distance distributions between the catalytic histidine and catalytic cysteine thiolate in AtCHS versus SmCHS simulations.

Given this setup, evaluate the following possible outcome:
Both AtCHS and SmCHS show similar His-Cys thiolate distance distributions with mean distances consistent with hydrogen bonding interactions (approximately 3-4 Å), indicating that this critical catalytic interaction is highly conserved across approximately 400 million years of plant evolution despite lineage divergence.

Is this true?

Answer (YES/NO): NO